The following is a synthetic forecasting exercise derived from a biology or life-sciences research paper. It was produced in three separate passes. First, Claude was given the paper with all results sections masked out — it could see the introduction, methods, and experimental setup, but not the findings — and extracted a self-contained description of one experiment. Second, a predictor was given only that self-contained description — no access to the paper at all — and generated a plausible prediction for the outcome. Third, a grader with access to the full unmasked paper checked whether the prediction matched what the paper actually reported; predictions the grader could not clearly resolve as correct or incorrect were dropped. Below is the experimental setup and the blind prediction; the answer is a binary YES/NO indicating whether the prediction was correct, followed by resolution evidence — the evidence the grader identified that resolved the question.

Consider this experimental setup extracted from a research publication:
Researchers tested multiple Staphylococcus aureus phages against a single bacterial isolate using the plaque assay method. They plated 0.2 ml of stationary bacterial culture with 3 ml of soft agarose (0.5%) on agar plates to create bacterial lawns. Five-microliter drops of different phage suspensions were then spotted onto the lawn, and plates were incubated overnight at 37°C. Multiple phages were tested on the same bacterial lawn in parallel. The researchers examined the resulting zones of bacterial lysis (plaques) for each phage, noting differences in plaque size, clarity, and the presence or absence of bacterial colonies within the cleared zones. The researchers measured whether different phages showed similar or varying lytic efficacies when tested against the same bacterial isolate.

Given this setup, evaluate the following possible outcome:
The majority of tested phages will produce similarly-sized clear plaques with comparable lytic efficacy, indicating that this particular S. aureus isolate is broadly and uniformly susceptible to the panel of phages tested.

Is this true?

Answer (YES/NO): NO